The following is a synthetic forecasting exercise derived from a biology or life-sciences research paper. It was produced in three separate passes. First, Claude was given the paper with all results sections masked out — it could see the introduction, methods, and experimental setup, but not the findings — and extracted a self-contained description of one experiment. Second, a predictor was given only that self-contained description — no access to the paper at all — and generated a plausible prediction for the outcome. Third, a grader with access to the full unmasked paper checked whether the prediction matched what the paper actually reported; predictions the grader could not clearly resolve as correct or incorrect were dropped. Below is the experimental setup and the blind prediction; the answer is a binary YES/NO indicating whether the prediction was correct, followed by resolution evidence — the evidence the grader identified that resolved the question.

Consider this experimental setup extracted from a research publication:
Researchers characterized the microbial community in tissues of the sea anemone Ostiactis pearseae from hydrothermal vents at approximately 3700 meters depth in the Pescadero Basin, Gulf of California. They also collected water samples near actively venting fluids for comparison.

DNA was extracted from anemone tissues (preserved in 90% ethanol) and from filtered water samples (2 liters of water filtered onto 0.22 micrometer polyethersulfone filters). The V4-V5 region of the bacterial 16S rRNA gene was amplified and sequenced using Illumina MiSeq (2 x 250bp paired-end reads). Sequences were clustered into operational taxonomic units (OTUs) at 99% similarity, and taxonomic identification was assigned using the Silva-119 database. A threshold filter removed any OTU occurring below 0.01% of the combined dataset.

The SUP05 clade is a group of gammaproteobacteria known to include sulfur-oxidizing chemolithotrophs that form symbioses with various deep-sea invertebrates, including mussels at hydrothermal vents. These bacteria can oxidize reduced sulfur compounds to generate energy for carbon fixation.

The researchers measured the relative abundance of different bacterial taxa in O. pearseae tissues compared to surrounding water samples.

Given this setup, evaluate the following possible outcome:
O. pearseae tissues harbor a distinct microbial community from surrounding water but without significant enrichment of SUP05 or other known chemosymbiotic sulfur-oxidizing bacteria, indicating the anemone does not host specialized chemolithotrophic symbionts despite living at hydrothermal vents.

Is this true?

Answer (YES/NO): NO